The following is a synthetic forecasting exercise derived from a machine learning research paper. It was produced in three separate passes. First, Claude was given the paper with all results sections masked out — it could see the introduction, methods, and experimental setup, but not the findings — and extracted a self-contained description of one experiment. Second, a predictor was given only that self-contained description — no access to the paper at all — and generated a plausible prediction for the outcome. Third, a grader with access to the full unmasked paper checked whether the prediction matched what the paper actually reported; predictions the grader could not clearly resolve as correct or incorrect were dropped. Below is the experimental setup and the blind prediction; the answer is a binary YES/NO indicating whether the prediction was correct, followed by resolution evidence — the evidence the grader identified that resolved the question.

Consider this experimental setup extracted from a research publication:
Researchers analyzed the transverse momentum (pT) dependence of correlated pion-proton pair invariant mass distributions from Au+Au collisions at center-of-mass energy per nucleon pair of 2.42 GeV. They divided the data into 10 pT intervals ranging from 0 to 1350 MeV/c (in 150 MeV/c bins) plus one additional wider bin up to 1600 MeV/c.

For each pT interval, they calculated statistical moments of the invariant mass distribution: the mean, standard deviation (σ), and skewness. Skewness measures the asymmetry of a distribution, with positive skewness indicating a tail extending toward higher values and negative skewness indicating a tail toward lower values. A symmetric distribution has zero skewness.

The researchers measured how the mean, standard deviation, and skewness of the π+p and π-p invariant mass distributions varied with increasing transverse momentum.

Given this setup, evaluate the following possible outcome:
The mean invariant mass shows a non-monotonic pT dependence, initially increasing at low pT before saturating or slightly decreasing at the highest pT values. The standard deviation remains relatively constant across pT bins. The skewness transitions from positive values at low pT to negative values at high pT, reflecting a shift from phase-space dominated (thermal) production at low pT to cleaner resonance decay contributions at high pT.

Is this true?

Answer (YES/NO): NO